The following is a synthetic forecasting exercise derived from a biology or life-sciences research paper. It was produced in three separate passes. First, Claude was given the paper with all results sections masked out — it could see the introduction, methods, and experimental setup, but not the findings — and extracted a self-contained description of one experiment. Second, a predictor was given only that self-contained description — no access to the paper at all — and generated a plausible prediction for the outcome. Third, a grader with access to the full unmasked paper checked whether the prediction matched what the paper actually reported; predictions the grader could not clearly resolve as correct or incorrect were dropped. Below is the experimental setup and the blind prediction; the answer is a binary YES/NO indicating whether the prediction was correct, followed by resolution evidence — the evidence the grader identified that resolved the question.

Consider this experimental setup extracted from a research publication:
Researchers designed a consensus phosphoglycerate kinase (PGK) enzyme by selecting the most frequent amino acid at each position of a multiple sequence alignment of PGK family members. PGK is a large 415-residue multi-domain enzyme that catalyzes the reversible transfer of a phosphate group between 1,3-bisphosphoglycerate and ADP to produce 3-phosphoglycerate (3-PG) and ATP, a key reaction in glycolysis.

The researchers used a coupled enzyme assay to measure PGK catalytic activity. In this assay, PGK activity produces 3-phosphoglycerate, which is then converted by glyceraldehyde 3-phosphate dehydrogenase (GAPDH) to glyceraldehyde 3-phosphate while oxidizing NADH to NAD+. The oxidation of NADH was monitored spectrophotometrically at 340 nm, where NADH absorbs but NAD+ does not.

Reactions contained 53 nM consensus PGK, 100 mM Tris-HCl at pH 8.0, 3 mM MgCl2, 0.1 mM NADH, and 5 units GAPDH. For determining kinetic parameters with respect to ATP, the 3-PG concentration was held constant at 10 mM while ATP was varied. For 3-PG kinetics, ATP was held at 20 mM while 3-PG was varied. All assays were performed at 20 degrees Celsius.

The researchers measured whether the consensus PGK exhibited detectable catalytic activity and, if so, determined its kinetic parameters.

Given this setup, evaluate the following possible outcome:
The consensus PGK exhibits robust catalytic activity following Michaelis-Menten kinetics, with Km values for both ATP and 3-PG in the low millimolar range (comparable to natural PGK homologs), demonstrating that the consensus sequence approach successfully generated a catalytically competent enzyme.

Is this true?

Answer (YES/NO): YES